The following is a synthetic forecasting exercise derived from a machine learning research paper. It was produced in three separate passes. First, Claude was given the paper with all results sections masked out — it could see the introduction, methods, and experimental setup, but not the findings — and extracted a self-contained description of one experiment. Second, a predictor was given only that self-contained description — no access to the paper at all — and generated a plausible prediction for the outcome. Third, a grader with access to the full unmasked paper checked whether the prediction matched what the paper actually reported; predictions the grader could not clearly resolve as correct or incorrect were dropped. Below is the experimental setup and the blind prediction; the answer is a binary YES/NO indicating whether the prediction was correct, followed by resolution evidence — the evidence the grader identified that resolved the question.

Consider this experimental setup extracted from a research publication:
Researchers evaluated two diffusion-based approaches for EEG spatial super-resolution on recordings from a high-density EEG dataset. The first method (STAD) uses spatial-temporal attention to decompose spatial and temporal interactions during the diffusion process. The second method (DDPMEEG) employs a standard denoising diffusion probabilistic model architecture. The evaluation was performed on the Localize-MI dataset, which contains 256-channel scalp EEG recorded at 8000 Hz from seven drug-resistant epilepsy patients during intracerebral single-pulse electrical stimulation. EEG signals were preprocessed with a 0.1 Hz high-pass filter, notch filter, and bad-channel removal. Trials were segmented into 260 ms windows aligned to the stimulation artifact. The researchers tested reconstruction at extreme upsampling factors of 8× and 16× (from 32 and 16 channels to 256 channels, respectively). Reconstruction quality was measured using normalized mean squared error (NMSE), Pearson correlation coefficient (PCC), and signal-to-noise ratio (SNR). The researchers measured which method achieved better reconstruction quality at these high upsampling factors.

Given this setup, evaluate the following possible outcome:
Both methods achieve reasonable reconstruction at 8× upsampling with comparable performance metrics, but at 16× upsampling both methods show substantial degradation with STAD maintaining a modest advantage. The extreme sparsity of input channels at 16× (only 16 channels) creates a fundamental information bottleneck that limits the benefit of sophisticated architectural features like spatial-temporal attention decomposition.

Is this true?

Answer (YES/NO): NO